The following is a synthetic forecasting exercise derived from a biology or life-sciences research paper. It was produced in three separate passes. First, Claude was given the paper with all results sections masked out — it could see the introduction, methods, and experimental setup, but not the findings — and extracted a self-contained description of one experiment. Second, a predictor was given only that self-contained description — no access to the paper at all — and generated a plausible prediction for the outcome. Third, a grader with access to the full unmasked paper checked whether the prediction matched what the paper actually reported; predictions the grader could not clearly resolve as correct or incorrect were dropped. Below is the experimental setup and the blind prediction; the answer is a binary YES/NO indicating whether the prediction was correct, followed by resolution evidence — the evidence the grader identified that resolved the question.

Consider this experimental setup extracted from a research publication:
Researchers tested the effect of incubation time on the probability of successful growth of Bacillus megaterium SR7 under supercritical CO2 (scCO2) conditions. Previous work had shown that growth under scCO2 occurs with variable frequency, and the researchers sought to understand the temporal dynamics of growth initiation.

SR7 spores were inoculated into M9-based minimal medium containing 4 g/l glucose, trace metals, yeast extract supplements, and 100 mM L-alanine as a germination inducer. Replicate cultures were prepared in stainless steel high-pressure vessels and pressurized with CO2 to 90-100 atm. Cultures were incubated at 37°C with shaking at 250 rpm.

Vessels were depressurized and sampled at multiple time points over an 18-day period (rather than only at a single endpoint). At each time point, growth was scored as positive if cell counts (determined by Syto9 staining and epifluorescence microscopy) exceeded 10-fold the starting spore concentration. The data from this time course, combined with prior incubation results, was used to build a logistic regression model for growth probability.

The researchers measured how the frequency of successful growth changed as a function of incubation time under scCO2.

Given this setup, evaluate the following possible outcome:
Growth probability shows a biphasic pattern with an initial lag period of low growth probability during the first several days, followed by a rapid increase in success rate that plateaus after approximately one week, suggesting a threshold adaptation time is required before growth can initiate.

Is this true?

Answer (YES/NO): NO